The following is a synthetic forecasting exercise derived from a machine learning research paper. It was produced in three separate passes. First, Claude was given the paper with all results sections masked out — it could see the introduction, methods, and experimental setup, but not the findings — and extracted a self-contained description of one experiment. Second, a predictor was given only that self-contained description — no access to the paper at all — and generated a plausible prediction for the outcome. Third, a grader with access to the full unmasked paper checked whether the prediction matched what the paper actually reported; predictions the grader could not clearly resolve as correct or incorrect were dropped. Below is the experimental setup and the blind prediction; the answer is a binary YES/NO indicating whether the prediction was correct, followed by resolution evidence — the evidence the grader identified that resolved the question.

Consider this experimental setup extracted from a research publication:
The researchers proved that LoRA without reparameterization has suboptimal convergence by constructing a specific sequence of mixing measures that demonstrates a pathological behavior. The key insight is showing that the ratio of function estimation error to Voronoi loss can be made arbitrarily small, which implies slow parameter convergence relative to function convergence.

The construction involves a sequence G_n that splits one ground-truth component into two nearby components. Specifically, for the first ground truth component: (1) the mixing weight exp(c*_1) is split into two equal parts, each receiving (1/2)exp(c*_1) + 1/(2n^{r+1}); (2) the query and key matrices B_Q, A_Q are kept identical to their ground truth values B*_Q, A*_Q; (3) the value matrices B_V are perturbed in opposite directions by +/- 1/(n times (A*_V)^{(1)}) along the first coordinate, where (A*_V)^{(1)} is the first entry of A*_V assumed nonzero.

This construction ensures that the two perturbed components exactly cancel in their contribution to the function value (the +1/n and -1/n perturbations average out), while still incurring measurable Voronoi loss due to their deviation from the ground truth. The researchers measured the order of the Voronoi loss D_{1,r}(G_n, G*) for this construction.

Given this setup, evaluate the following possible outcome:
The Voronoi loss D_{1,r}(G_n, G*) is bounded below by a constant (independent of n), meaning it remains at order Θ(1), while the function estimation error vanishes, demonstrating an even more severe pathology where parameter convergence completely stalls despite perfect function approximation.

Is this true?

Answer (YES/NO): NO